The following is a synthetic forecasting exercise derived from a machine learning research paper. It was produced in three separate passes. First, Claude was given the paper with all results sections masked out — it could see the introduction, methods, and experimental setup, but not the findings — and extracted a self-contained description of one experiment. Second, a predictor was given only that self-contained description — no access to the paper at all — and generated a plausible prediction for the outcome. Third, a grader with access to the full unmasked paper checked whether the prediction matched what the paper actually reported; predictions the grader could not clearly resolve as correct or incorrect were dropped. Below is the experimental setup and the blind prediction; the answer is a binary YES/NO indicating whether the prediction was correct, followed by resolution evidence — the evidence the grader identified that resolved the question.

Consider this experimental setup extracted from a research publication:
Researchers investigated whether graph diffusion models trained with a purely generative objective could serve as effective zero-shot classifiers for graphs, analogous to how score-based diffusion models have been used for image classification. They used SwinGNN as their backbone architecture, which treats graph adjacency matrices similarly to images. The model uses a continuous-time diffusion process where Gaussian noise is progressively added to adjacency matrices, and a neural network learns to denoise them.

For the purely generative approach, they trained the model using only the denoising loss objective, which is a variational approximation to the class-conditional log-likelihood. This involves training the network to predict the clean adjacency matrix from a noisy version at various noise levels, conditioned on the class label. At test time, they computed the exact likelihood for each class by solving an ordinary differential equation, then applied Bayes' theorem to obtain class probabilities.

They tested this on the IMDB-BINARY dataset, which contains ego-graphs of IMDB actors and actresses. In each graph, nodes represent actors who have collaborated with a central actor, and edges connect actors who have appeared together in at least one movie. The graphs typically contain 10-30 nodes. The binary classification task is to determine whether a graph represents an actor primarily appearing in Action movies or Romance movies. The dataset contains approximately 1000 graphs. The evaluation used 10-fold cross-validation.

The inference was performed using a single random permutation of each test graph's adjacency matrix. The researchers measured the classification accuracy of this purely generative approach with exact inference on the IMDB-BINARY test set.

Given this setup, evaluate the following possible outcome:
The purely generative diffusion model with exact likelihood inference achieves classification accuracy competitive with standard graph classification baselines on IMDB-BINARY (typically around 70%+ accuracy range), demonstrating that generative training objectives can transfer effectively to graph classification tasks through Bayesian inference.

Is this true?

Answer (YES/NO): NO